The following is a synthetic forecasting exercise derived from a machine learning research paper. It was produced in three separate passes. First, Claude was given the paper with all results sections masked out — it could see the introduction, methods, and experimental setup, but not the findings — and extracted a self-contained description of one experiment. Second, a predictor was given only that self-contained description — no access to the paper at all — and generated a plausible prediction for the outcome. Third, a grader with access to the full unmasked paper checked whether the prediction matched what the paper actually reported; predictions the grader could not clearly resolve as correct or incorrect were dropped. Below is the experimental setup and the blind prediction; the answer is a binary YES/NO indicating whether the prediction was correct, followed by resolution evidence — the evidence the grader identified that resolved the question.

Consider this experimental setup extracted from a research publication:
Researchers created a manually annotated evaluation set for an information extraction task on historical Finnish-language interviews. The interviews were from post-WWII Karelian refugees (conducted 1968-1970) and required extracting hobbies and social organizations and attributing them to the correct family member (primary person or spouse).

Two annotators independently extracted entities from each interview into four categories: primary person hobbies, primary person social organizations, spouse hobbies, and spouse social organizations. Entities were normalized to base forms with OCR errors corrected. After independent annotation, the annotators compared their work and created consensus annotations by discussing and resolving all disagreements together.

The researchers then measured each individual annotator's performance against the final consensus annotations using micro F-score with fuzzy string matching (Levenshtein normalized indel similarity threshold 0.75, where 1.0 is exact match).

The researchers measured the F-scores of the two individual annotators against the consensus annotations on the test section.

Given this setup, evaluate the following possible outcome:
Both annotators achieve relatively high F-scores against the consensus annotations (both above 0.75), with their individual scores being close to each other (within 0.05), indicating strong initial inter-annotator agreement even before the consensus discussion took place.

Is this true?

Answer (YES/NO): NO